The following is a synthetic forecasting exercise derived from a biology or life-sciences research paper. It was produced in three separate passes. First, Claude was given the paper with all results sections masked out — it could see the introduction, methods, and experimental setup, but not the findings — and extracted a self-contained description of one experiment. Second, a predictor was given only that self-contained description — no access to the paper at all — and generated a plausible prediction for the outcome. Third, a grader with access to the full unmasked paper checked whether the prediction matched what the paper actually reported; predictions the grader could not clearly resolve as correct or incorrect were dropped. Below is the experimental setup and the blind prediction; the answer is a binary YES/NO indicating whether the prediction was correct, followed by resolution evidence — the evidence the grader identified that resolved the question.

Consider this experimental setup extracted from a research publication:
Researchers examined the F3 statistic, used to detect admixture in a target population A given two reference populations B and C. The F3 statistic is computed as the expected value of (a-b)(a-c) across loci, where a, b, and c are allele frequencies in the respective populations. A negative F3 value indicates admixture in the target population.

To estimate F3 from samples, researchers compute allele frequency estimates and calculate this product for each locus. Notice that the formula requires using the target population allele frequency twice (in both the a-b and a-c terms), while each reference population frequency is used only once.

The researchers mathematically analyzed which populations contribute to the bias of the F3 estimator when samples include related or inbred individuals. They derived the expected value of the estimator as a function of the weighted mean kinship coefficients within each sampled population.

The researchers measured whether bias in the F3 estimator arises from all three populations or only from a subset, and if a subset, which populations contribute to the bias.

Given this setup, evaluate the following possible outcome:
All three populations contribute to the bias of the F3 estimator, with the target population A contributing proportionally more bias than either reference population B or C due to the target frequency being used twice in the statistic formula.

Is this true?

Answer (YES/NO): NO